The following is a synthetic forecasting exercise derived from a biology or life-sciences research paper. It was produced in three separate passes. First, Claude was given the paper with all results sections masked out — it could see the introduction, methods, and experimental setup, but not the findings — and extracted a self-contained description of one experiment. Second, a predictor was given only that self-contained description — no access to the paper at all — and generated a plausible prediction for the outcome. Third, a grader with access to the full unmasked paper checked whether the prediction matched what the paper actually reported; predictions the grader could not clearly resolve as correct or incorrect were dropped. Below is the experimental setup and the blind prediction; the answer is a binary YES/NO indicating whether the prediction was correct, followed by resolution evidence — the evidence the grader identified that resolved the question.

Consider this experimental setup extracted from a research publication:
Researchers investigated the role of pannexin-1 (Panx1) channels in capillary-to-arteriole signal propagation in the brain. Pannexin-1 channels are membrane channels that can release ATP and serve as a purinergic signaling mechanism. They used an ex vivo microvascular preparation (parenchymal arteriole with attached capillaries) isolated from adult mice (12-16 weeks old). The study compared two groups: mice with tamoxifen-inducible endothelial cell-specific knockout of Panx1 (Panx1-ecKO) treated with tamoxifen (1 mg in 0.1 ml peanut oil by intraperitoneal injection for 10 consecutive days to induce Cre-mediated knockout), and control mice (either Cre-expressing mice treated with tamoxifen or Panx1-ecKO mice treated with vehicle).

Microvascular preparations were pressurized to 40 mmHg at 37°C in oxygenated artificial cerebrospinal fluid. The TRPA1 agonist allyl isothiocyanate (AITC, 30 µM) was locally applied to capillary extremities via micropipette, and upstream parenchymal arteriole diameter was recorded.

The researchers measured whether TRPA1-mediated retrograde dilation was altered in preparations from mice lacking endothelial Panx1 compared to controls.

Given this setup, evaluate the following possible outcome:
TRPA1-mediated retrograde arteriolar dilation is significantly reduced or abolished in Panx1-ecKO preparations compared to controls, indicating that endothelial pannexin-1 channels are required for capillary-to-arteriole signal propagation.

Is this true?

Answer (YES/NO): YES